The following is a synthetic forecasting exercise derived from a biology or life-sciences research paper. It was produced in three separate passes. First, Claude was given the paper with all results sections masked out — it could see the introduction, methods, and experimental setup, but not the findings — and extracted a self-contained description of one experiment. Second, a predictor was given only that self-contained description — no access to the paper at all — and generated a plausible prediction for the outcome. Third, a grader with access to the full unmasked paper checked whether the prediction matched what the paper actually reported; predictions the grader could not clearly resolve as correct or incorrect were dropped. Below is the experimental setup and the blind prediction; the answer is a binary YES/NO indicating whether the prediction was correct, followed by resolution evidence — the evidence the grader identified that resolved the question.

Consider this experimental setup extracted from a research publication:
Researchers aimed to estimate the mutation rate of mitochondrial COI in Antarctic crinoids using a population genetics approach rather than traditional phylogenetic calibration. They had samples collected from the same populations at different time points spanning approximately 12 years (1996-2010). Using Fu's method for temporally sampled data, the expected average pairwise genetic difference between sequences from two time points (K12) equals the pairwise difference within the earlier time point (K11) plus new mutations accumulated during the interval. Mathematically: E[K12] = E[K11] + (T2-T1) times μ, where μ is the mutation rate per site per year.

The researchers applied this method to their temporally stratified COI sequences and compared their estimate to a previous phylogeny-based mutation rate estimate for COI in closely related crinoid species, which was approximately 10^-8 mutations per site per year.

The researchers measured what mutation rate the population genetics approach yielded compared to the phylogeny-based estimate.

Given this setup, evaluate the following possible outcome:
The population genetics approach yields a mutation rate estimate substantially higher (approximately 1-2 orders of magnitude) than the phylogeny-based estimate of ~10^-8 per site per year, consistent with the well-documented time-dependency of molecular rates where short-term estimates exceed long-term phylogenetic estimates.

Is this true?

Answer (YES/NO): NO